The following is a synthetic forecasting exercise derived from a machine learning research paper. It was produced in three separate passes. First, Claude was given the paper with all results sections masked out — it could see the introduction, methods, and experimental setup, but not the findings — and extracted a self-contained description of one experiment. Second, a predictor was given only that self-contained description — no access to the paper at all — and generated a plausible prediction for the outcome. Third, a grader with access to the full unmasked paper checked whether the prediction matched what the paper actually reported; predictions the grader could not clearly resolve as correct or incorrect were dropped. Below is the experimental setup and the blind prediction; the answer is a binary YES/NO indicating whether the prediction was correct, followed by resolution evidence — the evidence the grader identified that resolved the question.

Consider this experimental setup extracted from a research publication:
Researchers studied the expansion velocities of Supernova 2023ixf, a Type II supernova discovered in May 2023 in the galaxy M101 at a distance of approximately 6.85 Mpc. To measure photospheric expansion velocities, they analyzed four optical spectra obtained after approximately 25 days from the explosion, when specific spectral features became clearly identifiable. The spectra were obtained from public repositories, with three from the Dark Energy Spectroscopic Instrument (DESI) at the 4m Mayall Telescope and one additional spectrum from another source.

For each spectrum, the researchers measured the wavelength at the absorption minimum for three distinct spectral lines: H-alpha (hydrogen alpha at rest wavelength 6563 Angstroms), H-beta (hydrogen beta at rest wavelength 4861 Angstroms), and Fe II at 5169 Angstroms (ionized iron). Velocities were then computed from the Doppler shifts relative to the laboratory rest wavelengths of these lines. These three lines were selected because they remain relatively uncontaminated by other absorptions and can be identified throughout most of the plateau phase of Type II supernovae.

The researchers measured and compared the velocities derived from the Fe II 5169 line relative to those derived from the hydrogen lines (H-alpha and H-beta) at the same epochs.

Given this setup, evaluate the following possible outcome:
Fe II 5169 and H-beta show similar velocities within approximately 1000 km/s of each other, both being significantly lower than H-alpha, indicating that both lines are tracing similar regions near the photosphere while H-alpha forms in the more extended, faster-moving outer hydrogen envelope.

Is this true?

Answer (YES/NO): NO